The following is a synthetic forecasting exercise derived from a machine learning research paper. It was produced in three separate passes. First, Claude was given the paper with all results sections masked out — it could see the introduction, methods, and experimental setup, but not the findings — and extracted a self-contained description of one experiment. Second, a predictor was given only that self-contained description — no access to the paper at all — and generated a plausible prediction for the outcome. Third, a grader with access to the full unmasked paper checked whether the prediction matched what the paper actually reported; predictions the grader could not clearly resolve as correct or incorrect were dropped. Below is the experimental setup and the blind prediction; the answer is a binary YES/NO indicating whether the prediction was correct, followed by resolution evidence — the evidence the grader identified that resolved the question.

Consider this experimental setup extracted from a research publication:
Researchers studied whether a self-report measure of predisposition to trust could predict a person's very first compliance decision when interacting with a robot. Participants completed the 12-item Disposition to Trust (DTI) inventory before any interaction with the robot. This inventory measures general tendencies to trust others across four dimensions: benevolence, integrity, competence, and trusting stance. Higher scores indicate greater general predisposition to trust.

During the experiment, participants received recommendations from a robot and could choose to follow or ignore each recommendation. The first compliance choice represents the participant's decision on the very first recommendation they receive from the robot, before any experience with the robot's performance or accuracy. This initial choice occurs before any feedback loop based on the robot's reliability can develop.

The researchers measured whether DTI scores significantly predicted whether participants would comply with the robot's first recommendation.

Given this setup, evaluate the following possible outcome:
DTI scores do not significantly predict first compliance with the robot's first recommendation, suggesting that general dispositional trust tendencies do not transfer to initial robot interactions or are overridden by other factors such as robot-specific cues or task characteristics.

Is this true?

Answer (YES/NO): YES